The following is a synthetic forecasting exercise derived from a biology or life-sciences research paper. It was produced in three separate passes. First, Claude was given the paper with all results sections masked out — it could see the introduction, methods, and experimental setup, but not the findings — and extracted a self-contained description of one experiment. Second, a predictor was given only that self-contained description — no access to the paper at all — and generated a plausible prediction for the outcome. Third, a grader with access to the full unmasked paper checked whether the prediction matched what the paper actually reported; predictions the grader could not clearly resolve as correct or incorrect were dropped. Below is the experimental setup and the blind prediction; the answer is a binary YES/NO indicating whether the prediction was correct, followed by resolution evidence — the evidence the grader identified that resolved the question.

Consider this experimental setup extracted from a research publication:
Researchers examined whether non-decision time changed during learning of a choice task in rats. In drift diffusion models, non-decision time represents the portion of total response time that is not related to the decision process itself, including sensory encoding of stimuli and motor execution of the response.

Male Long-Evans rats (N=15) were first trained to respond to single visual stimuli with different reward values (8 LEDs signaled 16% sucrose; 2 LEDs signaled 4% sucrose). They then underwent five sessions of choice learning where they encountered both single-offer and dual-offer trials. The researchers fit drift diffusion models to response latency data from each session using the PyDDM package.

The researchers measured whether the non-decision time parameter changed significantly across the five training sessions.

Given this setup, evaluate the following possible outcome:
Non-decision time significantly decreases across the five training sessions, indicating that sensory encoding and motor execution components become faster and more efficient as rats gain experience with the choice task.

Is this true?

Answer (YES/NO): NO